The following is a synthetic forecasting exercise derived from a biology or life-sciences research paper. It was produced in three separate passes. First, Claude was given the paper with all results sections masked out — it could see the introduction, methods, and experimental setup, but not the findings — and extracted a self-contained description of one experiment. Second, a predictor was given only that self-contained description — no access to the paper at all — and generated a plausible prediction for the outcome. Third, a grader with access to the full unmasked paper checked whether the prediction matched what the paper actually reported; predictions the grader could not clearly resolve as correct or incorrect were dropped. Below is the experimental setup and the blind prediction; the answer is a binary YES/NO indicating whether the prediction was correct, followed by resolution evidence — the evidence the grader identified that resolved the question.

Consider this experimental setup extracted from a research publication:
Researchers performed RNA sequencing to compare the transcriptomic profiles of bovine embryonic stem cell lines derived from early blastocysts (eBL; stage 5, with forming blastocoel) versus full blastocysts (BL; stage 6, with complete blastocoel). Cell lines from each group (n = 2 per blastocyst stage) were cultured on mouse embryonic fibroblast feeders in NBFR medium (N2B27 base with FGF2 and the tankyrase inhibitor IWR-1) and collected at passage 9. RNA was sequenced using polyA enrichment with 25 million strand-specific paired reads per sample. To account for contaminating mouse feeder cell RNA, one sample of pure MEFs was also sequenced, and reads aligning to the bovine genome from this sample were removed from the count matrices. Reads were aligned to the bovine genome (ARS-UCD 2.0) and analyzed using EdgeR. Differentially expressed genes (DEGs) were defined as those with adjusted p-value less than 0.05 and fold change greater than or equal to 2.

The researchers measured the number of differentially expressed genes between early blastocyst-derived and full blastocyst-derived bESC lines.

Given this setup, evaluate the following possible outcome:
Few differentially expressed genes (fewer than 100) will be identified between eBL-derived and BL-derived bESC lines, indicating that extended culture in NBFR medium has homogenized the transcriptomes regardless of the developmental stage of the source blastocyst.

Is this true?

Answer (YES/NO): YES